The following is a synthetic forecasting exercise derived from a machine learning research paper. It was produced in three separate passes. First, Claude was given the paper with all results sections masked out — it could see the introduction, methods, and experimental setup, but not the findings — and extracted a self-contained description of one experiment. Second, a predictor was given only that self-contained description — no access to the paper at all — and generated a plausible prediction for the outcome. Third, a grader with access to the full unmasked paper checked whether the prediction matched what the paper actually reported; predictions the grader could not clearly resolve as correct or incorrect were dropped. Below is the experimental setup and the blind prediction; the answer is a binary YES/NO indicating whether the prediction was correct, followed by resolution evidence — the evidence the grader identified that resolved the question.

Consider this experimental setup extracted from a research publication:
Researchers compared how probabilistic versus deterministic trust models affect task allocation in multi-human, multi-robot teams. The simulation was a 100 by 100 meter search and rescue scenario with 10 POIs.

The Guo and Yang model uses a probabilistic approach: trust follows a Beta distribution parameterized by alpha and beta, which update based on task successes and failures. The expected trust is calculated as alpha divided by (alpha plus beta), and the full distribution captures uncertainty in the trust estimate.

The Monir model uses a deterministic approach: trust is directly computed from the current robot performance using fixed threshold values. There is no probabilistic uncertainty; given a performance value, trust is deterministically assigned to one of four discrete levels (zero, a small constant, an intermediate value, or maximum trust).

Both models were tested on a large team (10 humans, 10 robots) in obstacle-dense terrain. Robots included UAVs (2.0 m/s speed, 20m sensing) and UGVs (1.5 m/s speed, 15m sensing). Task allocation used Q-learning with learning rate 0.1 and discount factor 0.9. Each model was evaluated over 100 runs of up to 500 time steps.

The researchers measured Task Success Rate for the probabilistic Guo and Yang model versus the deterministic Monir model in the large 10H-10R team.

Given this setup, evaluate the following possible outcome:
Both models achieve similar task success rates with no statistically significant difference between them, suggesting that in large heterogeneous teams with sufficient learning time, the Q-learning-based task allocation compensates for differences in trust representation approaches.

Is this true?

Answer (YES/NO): NO